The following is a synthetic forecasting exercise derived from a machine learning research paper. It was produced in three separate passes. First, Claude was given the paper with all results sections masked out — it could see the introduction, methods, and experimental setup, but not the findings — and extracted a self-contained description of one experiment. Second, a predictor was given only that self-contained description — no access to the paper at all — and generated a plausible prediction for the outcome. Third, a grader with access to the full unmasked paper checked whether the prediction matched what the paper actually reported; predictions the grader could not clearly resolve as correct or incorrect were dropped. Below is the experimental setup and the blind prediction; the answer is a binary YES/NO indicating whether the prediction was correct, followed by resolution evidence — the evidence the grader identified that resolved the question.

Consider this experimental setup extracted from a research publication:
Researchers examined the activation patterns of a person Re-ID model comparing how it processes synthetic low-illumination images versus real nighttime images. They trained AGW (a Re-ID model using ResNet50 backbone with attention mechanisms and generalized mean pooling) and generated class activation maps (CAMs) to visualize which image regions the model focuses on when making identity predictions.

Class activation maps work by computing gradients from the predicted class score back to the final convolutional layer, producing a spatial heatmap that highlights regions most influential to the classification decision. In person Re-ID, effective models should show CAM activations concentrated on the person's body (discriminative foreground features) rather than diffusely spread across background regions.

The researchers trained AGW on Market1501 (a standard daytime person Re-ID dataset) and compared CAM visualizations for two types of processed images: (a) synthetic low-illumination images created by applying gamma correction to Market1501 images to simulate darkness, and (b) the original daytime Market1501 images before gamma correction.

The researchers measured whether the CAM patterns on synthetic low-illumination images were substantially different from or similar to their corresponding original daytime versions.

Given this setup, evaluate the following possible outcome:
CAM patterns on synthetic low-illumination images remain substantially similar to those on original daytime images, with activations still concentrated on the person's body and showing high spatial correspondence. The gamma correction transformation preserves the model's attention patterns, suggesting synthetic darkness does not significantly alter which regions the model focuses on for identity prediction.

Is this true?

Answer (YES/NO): YES